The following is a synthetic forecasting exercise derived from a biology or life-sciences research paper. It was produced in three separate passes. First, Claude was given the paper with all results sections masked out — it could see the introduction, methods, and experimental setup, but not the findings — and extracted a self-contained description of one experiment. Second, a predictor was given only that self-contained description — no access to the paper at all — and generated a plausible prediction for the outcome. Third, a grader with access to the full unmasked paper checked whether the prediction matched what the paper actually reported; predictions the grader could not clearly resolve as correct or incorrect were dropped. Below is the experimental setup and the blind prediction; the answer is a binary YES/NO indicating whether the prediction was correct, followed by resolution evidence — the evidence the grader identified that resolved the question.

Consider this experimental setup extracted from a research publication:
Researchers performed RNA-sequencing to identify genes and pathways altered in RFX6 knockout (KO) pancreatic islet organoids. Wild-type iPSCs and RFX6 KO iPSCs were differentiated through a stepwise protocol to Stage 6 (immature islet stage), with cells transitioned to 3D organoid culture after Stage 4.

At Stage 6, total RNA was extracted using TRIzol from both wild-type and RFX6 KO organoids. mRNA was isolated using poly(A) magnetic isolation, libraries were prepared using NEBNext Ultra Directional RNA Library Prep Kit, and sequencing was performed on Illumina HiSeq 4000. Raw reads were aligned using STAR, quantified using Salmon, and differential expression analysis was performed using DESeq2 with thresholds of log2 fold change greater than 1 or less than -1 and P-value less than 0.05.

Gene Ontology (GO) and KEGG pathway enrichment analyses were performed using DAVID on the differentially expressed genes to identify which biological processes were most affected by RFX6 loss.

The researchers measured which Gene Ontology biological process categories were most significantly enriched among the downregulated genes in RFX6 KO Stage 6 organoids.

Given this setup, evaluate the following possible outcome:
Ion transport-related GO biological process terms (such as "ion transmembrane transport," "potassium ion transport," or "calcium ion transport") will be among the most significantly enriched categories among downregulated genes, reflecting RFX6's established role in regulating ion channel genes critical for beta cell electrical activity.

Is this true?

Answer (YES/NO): YES